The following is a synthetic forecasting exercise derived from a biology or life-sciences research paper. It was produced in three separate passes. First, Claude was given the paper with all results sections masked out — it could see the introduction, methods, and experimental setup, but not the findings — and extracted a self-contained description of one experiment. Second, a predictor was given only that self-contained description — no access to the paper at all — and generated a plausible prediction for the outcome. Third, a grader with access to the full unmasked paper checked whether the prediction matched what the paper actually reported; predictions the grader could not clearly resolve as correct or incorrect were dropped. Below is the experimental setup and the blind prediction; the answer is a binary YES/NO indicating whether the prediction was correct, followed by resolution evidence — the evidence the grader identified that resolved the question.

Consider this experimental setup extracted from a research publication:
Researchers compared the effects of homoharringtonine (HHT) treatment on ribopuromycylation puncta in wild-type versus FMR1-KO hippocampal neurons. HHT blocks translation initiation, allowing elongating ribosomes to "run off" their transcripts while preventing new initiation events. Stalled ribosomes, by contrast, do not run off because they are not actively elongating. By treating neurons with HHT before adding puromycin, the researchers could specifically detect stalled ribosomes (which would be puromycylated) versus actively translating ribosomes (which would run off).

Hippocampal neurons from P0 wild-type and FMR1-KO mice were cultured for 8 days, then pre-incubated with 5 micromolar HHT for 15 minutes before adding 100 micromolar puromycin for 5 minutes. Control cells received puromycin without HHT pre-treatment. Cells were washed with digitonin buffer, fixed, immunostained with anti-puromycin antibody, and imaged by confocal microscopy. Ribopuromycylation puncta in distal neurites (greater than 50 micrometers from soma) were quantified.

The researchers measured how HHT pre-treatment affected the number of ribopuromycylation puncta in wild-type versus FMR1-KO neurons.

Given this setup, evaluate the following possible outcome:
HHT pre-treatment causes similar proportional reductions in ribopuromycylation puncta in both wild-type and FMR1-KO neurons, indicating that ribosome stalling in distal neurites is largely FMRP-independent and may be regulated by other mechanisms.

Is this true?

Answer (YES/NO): YES